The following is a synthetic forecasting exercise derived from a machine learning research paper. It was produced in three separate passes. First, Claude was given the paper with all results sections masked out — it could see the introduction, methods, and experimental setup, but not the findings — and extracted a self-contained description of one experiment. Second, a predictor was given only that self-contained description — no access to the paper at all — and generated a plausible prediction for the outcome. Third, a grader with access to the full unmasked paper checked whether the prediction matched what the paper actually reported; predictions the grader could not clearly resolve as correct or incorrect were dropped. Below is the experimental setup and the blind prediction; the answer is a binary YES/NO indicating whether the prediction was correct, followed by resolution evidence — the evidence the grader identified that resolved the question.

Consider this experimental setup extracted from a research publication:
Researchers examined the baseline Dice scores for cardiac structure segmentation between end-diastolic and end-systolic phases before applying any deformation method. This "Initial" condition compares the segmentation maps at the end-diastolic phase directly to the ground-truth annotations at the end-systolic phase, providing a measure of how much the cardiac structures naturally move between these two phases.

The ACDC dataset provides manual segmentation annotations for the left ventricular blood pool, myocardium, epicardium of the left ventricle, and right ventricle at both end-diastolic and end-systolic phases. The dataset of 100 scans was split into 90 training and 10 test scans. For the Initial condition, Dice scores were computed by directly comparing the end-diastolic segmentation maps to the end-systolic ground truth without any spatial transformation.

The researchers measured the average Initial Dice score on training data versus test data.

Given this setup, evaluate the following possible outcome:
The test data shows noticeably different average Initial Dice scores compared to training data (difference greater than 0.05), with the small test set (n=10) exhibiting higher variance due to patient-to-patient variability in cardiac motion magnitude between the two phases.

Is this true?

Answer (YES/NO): YES